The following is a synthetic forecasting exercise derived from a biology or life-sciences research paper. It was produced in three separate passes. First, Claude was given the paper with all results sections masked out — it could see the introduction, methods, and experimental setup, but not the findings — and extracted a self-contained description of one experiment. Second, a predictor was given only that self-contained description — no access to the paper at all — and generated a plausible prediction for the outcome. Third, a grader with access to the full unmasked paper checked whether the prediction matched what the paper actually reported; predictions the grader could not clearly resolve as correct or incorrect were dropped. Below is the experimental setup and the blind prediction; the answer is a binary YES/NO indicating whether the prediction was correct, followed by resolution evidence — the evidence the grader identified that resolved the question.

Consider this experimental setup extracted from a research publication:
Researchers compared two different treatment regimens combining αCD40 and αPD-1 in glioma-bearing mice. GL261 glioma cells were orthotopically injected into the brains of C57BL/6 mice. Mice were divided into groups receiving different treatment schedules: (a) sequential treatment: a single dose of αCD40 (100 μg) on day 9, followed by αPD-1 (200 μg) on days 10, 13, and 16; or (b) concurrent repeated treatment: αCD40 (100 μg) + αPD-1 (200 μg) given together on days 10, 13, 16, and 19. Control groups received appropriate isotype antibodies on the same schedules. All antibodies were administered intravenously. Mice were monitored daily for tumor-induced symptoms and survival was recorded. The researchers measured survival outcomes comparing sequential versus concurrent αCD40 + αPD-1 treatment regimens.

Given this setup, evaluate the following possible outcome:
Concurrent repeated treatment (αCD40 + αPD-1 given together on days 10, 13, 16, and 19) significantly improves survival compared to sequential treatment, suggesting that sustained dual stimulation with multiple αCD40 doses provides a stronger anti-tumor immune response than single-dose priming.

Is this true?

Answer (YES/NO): NO